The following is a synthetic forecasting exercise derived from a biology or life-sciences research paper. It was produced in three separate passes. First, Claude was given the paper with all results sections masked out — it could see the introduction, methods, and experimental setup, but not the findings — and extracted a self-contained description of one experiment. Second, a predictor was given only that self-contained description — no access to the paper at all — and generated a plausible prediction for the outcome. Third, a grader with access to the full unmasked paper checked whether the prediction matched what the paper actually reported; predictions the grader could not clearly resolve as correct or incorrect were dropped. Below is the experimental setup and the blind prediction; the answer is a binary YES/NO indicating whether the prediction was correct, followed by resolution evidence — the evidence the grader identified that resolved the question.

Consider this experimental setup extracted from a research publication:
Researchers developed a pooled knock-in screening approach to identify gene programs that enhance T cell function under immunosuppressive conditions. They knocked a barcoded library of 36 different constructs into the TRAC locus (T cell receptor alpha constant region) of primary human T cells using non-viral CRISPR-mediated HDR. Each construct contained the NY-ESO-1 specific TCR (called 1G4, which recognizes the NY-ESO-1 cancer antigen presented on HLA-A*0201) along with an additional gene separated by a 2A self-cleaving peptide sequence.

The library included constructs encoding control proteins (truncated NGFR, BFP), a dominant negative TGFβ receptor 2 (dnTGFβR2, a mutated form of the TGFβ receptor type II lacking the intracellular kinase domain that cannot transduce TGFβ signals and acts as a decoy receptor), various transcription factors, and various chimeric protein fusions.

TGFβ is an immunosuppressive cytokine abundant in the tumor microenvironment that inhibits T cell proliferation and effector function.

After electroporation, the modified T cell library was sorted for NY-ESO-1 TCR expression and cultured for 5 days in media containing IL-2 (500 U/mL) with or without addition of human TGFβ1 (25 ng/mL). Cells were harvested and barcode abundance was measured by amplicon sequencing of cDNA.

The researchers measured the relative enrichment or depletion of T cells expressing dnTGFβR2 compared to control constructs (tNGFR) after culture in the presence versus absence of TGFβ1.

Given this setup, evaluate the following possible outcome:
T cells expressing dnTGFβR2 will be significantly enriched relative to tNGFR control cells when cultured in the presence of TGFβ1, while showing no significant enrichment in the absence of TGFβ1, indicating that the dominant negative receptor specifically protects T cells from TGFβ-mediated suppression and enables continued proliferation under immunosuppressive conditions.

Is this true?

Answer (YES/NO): NO